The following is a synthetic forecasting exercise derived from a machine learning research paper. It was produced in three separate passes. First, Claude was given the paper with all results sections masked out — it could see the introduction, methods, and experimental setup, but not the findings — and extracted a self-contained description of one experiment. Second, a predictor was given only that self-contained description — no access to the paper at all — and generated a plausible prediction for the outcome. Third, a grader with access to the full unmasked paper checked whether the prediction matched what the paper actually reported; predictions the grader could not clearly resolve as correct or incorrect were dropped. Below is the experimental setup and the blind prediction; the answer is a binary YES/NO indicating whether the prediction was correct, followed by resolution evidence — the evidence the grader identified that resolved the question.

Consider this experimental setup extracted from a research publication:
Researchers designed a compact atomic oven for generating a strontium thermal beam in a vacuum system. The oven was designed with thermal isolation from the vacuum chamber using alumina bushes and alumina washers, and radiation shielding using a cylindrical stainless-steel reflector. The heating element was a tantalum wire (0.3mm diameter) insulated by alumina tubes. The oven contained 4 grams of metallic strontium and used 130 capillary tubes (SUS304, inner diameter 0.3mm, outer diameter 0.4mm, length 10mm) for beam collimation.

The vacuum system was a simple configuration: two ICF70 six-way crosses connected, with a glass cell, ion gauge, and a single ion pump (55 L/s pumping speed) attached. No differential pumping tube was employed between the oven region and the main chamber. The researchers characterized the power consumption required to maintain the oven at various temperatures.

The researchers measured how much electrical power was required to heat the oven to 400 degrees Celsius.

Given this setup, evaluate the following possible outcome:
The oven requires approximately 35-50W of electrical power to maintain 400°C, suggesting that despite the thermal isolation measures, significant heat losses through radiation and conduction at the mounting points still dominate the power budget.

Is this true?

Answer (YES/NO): NO